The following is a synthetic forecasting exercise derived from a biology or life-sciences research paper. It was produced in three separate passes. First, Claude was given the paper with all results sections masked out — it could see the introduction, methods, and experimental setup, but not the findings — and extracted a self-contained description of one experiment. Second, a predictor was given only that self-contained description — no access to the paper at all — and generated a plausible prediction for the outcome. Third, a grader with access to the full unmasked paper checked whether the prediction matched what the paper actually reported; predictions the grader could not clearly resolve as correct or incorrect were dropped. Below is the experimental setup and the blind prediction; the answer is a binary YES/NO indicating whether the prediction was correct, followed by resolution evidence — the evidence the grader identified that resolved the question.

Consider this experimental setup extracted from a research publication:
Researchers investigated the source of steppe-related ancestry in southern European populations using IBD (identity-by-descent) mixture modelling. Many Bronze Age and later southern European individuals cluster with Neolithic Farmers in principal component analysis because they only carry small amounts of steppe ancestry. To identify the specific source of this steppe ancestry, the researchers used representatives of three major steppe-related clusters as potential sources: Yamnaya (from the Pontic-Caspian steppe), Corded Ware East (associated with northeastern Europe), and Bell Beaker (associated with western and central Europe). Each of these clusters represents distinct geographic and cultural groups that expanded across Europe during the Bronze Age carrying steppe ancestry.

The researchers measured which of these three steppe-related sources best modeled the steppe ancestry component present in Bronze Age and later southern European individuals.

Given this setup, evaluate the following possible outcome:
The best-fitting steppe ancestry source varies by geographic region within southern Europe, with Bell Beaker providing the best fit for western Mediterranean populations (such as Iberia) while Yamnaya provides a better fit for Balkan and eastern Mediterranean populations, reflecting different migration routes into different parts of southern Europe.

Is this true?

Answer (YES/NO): NO